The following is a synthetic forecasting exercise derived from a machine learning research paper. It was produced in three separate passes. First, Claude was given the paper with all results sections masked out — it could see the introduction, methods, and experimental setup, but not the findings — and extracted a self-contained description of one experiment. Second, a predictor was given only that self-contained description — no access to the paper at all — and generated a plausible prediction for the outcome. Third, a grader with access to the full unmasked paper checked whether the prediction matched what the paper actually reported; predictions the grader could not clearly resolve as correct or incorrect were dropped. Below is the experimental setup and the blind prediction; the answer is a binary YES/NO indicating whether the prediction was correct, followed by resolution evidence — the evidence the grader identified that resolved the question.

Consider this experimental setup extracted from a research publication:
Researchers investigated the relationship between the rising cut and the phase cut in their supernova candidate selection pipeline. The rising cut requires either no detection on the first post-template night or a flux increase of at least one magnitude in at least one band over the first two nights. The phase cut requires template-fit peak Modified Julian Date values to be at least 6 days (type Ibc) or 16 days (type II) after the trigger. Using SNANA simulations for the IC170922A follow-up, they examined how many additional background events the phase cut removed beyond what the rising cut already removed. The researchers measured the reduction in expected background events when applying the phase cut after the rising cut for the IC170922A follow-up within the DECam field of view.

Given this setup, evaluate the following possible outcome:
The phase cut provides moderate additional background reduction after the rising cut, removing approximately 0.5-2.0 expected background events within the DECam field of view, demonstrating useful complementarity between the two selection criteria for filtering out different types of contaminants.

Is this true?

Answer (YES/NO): NO